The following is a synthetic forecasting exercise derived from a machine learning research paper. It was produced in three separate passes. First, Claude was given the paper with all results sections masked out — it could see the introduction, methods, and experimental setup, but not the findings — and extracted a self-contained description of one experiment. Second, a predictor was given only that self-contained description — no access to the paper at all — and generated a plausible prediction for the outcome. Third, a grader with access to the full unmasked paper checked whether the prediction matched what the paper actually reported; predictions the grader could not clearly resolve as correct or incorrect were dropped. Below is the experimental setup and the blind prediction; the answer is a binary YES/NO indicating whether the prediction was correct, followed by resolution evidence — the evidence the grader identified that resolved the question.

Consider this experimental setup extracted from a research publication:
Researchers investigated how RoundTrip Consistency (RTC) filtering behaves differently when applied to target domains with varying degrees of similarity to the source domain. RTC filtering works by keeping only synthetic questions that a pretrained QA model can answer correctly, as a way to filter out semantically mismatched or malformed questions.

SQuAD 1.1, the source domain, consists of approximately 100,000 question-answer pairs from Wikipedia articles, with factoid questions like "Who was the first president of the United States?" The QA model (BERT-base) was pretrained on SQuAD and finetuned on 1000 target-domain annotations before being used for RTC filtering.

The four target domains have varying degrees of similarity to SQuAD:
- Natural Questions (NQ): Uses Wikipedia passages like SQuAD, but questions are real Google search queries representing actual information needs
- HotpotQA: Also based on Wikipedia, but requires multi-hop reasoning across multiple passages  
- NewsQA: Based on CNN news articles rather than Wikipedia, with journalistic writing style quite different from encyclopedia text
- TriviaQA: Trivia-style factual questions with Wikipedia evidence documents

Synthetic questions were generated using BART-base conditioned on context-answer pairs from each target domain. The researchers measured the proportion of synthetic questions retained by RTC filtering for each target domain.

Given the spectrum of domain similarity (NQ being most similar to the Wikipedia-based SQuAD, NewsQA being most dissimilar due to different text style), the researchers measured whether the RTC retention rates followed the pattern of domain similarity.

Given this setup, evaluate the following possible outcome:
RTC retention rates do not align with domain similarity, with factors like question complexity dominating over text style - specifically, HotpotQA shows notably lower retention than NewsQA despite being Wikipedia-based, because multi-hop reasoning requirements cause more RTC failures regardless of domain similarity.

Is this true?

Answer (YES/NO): NO